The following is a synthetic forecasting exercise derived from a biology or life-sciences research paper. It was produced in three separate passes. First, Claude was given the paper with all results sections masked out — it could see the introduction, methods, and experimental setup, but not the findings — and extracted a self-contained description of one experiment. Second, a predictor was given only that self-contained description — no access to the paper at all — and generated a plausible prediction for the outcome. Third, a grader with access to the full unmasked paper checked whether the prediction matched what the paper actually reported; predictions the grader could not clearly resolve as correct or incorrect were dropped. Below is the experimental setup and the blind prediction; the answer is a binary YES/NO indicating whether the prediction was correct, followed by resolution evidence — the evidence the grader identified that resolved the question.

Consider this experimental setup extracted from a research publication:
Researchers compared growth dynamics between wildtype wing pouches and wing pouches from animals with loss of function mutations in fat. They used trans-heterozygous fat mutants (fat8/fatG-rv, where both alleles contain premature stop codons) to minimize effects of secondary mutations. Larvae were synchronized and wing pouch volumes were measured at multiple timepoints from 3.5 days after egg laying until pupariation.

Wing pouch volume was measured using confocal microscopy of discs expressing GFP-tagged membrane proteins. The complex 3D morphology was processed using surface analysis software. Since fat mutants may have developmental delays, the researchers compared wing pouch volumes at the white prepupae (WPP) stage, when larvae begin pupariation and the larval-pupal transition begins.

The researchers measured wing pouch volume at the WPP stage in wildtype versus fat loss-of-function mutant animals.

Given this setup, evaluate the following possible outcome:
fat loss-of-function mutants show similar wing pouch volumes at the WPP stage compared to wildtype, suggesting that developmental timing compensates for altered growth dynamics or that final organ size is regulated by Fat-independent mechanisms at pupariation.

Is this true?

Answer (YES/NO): NO